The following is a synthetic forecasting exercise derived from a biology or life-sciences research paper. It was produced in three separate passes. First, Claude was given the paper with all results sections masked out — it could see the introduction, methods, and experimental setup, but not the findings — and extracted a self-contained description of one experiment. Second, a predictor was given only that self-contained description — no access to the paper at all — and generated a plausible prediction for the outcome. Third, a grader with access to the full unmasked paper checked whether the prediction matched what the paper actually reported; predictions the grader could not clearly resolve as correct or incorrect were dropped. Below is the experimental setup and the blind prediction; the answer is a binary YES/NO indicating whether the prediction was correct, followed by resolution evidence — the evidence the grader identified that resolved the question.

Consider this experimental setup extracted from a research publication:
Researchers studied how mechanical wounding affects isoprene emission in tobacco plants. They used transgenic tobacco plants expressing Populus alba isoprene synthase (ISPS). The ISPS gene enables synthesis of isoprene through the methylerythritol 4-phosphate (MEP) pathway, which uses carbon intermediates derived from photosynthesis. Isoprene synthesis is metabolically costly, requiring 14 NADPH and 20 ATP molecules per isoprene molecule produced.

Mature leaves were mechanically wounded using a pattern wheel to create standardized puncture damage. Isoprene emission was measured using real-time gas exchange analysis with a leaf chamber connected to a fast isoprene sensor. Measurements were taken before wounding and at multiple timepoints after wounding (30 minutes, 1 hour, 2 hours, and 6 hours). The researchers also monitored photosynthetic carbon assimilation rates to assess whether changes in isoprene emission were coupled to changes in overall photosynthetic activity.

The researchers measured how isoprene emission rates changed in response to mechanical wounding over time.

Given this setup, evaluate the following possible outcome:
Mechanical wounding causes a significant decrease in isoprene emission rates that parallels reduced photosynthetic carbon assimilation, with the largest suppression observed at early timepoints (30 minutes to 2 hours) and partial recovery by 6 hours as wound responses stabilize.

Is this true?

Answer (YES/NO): NO